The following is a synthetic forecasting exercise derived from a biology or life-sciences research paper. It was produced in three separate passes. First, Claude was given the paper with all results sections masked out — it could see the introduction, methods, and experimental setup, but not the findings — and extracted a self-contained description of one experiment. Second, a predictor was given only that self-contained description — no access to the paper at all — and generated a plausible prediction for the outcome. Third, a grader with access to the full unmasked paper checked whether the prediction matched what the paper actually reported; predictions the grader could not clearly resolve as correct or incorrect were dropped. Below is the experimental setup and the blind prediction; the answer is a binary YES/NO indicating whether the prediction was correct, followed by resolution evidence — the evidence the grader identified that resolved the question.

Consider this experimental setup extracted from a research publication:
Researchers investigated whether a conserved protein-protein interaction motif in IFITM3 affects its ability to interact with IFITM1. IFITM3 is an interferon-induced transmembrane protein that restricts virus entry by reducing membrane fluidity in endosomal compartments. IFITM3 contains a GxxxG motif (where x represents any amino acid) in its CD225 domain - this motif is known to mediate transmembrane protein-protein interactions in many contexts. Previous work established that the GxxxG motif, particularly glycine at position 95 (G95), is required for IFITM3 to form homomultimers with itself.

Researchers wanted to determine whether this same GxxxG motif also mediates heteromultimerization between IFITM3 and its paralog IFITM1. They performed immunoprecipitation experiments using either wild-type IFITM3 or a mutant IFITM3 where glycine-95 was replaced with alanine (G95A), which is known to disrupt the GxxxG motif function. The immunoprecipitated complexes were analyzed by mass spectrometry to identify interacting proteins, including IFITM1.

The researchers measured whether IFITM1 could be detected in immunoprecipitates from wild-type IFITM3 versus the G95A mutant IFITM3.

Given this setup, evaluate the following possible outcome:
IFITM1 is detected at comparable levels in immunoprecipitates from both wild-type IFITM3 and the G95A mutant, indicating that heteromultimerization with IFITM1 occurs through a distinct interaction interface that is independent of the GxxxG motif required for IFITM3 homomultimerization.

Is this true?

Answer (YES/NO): NO